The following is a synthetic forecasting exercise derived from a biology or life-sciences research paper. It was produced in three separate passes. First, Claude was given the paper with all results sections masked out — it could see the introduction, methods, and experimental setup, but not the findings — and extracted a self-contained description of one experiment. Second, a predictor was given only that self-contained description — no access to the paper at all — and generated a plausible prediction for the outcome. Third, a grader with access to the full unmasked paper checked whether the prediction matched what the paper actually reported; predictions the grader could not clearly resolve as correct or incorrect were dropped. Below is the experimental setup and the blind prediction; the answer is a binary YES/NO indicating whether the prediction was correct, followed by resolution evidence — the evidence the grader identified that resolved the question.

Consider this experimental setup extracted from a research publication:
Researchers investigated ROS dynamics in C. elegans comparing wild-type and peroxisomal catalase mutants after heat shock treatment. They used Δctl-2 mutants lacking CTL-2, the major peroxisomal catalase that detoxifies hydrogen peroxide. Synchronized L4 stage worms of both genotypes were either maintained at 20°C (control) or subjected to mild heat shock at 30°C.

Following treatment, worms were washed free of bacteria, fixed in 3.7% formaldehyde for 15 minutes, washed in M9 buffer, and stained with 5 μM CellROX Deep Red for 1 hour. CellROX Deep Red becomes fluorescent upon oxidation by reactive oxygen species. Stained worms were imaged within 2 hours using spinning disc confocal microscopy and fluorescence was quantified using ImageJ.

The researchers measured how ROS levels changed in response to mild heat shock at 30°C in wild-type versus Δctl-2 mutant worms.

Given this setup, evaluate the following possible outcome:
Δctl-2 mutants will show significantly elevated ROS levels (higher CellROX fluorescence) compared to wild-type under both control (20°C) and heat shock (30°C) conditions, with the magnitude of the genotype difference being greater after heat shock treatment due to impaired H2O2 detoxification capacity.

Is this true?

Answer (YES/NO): NO